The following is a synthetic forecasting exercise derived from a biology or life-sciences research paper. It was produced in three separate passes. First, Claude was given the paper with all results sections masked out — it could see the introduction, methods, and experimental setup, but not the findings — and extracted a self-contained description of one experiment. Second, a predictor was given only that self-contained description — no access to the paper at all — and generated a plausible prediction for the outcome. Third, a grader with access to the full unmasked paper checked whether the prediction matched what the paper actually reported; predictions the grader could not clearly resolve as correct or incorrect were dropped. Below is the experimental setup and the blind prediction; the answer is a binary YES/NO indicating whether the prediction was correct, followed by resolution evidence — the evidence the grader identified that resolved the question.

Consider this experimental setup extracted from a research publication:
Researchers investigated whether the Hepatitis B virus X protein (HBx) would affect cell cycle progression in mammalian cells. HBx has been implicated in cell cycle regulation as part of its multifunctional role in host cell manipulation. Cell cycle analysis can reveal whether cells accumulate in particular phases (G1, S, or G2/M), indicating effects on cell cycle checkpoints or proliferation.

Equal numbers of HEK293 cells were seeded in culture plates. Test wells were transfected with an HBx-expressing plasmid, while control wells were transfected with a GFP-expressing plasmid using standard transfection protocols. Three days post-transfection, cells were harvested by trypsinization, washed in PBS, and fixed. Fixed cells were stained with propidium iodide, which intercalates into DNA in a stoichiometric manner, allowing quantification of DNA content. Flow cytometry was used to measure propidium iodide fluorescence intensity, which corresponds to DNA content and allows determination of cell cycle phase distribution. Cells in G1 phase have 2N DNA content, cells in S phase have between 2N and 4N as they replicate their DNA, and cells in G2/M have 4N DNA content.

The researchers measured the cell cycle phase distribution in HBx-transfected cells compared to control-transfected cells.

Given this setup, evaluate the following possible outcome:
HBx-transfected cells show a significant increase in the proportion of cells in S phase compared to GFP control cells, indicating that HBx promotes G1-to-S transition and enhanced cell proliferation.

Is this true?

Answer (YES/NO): NO